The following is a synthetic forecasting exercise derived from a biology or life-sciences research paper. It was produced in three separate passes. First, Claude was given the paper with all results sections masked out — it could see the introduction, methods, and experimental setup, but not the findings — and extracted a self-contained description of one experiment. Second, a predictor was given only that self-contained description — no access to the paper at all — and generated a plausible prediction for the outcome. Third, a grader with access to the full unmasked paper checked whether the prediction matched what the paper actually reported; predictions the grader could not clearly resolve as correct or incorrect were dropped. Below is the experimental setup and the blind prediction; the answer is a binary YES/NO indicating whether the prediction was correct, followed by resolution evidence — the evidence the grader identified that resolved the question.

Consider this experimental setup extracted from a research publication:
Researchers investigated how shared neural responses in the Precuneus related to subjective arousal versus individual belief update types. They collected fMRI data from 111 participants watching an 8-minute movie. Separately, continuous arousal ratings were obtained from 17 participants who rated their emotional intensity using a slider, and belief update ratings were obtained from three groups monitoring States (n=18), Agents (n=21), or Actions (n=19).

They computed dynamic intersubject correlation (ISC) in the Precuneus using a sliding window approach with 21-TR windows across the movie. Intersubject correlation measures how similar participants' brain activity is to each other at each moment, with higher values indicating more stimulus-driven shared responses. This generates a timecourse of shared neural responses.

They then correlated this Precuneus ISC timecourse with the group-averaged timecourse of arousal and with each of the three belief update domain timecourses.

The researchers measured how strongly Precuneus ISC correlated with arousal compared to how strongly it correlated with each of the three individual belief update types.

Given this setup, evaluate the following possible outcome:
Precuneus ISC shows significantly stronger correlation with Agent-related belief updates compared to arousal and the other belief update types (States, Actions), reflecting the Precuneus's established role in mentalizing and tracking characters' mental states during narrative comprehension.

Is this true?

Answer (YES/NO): NO